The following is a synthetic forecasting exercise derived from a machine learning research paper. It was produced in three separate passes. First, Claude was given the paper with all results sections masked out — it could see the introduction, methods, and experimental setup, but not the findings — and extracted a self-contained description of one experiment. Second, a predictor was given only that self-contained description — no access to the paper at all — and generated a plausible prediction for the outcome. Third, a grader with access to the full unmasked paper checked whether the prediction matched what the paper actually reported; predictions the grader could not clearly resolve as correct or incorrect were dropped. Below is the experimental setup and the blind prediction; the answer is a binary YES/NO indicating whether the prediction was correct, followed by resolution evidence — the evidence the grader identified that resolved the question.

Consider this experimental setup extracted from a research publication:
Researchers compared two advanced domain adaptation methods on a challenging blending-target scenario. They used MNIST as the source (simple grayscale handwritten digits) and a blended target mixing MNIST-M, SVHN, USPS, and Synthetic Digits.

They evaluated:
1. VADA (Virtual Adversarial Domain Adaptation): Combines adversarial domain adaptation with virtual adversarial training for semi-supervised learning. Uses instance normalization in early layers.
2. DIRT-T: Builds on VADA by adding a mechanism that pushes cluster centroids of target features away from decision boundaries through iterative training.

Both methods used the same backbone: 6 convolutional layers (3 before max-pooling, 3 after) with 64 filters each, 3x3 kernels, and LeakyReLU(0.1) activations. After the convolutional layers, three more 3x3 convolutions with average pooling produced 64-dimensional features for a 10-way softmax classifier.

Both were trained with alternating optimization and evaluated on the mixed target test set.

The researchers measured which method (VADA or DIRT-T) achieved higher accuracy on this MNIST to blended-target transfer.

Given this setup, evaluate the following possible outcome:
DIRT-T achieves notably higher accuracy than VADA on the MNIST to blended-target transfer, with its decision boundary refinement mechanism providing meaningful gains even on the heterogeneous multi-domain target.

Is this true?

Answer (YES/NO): NO